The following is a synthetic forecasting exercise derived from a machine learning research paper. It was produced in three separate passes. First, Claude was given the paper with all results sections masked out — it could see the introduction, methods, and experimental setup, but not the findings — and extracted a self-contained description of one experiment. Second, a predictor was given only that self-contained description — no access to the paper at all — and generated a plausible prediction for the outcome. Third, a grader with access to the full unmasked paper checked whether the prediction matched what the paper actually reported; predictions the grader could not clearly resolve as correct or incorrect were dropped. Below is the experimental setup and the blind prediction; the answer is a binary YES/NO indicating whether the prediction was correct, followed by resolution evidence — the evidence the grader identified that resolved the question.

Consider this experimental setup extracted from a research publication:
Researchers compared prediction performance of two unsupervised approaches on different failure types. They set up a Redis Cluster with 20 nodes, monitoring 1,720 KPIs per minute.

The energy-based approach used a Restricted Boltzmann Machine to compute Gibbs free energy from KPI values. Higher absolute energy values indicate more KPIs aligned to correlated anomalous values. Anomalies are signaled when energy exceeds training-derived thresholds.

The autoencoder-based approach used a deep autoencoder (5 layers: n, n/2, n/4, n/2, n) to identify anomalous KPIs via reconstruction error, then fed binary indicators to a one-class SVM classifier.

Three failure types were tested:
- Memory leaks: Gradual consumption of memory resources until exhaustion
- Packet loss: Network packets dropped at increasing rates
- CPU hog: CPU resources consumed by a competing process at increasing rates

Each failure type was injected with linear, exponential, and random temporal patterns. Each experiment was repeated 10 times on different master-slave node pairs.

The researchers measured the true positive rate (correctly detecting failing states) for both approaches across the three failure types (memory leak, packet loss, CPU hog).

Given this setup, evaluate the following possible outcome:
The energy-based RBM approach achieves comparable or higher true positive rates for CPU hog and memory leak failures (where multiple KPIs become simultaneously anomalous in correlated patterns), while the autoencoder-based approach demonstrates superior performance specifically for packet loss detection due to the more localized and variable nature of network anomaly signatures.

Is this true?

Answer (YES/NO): NO